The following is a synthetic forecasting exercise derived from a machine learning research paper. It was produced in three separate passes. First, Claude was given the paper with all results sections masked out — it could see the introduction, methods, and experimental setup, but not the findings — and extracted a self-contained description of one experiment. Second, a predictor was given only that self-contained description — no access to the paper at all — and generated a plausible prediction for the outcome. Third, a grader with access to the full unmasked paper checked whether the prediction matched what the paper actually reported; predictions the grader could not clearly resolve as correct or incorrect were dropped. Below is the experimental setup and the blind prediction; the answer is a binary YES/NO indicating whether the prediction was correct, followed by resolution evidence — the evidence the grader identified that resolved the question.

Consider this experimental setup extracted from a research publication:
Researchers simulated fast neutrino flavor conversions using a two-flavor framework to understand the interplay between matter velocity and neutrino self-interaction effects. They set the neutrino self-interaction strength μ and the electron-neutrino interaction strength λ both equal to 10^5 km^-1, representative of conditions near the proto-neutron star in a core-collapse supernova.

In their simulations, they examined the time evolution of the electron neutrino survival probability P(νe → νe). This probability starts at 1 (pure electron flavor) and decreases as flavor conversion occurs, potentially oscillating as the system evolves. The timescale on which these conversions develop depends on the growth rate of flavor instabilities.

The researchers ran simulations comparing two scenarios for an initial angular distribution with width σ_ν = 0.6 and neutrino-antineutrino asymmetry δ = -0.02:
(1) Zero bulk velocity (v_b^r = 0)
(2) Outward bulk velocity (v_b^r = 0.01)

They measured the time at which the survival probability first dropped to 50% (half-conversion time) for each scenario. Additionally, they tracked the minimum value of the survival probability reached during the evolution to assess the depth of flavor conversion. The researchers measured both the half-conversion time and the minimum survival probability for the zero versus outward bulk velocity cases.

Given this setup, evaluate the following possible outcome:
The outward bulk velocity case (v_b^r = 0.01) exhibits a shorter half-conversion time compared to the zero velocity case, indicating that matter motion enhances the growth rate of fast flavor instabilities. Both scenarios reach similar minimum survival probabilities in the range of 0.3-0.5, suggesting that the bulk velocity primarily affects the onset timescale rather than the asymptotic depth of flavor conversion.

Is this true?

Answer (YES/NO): NO